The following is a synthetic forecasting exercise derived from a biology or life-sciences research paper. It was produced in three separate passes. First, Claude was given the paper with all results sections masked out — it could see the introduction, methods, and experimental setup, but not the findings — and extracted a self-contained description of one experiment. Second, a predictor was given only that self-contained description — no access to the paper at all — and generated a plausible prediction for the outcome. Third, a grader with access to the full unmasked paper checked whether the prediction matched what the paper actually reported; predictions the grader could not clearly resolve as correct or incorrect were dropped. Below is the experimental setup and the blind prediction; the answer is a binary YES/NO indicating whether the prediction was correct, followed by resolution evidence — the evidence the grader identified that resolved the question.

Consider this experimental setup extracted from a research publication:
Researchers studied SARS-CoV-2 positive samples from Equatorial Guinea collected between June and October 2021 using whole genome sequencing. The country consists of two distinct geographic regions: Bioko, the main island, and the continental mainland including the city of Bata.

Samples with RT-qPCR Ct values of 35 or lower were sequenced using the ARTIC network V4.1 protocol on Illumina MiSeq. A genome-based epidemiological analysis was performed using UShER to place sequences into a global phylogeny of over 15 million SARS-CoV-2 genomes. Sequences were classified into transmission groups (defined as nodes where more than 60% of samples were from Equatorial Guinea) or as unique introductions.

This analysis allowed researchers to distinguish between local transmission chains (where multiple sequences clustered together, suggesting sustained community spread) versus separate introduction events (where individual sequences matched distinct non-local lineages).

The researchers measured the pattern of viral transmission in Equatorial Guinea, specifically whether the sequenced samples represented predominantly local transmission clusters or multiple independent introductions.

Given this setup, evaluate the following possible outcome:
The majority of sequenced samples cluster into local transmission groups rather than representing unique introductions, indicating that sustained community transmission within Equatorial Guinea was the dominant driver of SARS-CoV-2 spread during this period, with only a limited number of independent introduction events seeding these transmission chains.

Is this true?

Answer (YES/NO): NO